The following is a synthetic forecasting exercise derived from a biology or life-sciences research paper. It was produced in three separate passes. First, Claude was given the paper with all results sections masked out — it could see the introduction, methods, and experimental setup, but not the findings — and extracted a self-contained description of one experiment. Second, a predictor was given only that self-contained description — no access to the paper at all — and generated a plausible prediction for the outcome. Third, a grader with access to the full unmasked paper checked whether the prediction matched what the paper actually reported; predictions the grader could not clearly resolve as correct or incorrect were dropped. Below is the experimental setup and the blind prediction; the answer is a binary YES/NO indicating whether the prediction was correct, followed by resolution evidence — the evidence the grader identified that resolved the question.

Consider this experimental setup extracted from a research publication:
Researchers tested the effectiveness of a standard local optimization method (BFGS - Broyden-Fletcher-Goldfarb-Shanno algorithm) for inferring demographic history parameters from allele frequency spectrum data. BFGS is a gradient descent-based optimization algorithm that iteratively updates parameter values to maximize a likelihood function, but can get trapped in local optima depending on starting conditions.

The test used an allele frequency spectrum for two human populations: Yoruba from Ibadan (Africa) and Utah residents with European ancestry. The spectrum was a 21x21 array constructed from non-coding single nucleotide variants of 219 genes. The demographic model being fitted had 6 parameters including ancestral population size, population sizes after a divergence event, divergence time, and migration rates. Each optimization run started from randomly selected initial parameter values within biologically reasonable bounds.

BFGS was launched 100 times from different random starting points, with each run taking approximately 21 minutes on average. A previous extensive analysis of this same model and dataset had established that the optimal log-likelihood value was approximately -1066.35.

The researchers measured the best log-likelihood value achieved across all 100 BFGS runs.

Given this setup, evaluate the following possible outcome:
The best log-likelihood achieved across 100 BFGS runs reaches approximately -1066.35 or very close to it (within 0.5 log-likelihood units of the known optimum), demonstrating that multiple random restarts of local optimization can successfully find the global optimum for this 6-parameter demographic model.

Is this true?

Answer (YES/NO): NO